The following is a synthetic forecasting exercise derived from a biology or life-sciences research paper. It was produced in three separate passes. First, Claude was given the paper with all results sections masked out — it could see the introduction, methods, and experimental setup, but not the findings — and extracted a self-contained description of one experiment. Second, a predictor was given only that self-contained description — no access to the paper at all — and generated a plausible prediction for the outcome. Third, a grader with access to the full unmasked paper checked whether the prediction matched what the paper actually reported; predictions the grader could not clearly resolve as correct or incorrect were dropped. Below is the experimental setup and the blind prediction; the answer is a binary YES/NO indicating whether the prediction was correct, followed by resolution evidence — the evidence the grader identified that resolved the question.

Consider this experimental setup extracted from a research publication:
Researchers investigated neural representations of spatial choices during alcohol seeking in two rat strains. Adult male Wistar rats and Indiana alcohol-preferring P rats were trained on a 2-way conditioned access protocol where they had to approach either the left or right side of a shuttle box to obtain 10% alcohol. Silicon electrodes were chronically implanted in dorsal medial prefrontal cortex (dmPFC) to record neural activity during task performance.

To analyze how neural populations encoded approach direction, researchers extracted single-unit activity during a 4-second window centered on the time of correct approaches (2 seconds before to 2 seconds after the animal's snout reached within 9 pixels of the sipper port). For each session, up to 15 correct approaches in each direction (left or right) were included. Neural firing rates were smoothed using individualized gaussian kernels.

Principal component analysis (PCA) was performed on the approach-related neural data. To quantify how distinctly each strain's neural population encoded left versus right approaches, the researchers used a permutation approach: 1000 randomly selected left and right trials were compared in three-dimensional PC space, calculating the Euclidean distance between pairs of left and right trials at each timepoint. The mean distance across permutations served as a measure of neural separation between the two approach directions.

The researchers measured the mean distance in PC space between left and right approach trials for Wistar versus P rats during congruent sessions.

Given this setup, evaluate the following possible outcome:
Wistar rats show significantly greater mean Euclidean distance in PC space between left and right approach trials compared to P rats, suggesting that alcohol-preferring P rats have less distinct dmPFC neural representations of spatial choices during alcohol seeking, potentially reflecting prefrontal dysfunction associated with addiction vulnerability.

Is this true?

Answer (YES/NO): YES